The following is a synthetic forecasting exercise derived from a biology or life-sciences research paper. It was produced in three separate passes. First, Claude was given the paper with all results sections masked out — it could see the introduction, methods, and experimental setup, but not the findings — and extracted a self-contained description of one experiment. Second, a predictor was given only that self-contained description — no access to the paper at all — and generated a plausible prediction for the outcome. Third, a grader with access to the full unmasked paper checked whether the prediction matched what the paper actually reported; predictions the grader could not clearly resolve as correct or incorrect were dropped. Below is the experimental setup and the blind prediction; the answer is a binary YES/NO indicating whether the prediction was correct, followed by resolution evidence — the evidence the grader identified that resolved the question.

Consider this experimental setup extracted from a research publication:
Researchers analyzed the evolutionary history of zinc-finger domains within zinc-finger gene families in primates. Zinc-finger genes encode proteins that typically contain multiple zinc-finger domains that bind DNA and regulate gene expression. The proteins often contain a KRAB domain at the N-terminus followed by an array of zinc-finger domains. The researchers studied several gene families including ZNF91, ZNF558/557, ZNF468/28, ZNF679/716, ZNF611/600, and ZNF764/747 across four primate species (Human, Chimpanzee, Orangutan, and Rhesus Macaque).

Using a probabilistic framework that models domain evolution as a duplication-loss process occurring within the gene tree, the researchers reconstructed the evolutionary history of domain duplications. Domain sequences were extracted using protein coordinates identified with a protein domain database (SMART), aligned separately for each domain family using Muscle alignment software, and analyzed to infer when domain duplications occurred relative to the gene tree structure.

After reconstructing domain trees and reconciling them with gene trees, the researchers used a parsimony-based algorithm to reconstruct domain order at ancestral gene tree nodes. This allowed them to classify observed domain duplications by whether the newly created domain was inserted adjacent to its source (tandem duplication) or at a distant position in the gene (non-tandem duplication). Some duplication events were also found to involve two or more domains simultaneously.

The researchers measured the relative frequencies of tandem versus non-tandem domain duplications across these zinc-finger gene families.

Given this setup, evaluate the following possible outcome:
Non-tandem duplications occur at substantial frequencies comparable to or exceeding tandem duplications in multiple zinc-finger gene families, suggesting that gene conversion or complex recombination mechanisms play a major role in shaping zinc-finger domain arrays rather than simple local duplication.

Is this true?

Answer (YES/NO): NO